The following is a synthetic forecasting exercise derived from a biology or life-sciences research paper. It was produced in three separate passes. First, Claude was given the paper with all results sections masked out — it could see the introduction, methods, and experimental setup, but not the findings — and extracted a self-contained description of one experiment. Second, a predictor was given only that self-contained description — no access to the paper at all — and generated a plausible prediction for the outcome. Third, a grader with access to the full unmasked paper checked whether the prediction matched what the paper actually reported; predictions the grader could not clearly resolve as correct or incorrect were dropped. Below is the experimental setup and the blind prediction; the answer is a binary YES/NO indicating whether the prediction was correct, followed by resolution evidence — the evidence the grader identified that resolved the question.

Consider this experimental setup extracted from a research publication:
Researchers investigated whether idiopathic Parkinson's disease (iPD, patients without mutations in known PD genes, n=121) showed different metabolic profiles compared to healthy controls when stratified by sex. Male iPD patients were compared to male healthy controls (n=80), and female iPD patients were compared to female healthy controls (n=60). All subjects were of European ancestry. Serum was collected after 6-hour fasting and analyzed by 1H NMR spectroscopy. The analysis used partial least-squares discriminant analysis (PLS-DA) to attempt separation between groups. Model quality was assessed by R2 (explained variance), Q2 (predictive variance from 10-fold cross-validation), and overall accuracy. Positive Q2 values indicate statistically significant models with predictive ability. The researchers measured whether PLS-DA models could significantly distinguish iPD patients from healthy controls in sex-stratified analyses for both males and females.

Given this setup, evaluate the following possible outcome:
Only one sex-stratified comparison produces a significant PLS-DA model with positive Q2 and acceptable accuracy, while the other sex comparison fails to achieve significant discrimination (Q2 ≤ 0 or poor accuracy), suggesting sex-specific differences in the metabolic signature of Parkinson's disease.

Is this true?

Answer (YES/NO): NO